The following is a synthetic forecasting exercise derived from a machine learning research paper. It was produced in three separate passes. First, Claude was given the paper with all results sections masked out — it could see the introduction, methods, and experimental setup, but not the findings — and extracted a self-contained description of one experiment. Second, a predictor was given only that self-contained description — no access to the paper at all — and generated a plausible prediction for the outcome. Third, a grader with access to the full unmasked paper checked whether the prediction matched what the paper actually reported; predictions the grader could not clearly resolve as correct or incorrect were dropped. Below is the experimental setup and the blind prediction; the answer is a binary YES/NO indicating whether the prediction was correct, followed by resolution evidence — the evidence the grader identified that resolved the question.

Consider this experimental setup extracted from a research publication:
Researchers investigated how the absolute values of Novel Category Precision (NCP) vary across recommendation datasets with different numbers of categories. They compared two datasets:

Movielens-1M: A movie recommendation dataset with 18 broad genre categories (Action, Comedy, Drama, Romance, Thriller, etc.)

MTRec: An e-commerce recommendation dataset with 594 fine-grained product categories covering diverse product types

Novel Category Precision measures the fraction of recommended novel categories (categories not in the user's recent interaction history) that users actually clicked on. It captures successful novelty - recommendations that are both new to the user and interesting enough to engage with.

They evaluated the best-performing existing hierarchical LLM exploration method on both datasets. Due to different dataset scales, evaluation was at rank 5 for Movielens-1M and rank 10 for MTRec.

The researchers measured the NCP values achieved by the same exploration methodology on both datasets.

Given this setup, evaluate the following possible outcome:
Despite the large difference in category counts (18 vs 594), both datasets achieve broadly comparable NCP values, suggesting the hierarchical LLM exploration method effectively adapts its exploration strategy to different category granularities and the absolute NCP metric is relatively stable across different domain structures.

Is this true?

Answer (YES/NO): NO